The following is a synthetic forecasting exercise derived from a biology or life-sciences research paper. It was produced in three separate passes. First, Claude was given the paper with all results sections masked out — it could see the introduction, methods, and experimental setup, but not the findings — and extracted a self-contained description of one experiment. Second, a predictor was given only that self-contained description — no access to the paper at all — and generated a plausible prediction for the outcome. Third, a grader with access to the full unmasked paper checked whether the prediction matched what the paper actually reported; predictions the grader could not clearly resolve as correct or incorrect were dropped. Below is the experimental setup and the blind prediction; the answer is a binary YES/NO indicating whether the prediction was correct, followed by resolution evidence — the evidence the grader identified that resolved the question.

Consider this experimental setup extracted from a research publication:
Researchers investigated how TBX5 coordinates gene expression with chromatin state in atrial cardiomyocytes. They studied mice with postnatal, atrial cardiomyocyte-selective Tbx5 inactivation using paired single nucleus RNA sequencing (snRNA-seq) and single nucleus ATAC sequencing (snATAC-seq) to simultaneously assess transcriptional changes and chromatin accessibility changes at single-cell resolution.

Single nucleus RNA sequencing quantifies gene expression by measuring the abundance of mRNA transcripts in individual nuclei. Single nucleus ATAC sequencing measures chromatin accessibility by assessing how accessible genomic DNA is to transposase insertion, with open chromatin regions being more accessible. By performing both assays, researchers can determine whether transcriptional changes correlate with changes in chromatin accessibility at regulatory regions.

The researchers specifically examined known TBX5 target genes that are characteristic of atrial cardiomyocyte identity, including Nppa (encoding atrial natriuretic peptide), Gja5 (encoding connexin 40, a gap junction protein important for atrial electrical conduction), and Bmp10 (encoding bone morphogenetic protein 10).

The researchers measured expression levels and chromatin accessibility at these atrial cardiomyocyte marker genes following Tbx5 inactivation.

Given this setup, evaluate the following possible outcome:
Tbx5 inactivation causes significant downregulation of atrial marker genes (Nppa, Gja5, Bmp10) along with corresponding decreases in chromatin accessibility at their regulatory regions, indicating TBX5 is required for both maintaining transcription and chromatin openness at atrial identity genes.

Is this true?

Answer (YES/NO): YES